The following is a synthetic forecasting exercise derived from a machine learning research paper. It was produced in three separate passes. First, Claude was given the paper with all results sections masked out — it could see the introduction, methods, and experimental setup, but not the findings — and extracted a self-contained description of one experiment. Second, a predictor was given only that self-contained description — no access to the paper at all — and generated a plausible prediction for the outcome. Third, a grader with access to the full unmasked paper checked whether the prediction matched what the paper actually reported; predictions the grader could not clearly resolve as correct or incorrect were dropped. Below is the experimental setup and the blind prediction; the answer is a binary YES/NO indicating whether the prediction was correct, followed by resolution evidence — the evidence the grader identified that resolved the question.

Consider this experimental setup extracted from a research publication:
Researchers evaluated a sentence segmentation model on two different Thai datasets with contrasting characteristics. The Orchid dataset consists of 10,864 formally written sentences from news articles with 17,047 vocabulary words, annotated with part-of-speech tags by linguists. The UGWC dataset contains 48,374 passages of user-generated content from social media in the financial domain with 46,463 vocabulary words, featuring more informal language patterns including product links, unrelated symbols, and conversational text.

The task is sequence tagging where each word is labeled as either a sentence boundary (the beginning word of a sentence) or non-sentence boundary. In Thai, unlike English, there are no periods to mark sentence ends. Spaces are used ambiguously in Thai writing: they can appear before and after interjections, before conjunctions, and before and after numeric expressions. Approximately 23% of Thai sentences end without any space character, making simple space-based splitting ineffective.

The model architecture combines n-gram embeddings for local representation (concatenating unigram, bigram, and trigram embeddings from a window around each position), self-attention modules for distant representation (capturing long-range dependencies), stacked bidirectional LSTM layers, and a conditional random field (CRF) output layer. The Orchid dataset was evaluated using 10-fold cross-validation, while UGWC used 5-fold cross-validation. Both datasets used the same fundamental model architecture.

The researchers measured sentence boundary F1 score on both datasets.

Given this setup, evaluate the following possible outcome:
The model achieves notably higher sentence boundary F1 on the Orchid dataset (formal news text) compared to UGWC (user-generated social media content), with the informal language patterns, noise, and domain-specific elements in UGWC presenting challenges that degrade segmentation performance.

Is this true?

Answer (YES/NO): YES